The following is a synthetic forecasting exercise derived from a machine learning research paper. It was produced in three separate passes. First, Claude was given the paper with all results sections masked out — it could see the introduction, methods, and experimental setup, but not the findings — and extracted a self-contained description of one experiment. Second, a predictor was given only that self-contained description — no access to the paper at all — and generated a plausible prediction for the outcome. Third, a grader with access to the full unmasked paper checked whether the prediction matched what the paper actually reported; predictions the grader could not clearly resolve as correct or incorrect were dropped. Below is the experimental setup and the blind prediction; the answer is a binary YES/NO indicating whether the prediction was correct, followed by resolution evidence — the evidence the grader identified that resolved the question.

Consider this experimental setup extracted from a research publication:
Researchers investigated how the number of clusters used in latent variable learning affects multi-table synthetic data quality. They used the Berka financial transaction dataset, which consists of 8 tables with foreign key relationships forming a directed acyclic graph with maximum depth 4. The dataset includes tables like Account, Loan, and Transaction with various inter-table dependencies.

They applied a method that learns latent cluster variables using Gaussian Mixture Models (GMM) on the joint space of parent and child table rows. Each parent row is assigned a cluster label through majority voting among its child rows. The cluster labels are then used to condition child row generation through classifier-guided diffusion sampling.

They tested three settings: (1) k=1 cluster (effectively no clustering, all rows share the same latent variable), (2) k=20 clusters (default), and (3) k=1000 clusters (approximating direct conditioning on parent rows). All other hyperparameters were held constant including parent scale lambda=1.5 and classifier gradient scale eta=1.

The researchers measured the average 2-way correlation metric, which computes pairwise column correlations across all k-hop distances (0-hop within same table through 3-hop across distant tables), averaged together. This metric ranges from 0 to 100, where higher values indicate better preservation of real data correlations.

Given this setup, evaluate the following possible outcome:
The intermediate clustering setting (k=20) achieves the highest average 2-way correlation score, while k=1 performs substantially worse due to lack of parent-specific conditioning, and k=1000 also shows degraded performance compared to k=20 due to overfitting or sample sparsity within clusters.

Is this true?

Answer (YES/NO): YES